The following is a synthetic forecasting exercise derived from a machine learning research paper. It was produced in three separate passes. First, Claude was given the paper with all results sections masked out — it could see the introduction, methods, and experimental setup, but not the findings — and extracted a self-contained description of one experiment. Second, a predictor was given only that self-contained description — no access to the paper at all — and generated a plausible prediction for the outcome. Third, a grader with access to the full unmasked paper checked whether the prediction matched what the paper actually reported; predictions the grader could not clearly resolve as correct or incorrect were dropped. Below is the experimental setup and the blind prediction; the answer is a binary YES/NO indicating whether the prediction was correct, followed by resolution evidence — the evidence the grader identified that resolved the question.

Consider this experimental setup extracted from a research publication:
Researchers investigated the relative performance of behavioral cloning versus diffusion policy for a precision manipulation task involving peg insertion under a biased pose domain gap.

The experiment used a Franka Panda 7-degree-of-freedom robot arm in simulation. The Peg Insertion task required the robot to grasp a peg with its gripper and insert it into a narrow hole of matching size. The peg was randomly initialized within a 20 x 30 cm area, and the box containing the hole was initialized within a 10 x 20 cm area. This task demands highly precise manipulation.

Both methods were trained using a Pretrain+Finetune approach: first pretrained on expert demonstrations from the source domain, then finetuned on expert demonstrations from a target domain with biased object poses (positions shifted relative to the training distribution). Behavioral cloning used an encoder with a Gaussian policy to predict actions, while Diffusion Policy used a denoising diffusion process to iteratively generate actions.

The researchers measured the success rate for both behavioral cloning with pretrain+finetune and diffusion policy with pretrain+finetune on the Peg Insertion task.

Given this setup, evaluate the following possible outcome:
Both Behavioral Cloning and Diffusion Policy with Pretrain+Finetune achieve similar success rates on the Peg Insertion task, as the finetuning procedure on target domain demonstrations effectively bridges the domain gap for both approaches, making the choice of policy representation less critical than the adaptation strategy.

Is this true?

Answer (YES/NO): NO